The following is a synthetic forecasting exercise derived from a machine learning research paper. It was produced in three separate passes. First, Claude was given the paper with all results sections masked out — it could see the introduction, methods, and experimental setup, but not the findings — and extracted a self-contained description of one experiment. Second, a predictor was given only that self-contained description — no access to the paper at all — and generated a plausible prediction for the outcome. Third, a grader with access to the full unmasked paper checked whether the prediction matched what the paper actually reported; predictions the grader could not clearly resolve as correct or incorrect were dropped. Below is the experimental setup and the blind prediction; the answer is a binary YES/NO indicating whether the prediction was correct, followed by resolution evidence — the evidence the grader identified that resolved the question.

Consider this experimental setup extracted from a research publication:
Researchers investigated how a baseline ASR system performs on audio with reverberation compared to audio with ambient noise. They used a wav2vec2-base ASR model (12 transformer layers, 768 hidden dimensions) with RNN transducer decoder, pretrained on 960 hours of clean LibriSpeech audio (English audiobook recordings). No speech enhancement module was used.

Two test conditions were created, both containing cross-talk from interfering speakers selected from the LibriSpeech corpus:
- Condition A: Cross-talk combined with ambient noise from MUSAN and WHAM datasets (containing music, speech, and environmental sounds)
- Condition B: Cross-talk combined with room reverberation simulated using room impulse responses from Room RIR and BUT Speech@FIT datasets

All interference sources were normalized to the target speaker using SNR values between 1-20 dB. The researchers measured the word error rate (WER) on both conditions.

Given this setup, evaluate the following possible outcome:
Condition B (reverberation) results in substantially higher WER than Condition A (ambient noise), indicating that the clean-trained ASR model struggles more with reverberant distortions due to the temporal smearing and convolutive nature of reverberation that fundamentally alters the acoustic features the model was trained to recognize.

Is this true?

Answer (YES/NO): YES